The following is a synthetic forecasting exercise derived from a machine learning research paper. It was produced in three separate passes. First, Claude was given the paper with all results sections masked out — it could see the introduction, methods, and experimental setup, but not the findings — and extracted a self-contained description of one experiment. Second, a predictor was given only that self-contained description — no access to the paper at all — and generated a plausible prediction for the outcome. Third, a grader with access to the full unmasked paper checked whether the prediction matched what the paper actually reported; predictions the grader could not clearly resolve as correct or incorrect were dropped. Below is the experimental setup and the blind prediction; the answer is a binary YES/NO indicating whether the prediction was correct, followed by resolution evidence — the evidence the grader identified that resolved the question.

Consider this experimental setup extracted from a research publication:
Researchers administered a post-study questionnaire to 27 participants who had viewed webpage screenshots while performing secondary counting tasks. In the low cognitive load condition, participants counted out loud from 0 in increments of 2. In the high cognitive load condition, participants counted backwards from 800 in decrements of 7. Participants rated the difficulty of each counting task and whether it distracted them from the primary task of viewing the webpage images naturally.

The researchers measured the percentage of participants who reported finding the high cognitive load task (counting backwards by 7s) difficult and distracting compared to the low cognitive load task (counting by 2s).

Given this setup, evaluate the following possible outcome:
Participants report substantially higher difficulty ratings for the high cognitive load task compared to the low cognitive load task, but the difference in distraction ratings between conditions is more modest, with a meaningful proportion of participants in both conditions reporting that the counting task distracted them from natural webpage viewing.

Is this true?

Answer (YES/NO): NO